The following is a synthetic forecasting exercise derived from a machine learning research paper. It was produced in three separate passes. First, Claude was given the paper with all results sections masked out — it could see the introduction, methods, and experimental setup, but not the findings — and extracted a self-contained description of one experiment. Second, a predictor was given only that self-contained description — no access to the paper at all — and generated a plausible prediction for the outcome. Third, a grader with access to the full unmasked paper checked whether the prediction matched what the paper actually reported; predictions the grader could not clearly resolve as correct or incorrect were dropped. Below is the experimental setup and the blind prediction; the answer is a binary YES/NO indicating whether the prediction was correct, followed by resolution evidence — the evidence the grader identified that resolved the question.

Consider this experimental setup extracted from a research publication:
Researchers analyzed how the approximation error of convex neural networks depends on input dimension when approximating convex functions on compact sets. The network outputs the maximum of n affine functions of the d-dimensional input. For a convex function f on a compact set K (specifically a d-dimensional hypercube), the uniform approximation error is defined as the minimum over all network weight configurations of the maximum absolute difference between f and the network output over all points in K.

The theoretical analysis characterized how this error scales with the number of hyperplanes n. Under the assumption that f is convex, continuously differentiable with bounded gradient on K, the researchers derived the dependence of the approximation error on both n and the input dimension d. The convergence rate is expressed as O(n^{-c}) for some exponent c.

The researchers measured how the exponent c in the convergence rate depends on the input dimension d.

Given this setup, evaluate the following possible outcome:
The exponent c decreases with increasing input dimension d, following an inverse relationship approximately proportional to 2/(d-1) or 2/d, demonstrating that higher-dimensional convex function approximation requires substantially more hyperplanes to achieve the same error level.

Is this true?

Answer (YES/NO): YES